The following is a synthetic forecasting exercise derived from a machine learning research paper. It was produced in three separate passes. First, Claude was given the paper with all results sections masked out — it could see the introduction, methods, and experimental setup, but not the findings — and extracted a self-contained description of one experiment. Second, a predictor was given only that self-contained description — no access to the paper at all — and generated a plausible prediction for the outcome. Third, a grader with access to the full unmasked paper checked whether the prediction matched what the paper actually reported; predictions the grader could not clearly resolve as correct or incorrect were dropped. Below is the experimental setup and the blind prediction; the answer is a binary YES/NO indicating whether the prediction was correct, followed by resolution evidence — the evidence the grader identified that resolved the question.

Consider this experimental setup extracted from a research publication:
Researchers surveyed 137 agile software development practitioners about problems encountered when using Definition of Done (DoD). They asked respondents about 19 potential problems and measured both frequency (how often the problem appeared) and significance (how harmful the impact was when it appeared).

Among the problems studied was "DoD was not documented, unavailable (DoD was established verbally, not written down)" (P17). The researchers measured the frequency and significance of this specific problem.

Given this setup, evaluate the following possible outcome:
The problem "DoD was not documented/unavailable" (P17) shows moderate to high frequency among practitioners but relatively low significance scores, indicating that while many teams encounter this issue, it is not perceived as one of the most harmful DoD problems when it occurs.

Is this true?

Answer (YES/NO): NO